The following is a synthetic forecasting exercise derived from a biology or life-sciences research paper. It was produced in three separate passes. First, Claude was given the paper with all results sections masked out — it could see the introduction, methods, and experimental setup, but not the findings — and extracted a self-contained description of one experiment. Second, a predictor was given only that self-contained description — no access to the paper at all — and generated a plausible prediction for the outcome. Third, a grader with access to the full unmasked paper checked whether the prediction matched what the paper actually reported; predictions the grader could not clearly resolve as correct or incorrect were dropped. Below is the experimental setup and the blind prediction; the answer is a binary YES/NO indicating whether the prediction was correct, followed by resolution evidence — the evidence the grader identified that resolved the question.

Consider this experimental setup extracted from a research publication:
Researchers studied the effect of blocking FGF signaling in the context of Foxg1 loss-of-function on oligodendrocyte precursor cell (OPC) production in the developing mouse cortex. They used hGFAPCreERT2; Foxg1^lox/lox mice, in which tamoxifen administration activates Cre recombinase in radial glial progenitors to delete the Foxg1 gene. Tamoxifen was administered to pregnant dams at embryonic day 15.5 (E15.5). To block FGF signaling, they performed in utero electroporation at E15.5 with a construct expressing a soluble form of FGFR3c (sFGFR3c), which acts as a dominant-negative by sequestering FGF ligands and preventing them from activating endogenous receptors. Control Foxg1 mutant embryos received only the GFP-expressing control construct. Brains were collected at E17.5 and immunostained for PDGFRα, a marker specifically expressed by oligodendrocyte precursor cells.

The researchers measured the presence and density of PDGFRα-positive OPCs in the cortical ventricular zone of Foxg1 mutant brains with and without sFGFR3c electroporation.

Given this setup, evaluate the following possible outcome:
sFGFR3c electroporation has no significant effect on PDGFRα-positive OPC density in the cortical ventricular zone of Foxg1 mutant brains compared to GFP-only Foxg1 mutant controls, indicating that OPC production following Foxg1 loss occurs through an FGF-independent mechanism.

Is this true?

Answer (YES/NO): NO